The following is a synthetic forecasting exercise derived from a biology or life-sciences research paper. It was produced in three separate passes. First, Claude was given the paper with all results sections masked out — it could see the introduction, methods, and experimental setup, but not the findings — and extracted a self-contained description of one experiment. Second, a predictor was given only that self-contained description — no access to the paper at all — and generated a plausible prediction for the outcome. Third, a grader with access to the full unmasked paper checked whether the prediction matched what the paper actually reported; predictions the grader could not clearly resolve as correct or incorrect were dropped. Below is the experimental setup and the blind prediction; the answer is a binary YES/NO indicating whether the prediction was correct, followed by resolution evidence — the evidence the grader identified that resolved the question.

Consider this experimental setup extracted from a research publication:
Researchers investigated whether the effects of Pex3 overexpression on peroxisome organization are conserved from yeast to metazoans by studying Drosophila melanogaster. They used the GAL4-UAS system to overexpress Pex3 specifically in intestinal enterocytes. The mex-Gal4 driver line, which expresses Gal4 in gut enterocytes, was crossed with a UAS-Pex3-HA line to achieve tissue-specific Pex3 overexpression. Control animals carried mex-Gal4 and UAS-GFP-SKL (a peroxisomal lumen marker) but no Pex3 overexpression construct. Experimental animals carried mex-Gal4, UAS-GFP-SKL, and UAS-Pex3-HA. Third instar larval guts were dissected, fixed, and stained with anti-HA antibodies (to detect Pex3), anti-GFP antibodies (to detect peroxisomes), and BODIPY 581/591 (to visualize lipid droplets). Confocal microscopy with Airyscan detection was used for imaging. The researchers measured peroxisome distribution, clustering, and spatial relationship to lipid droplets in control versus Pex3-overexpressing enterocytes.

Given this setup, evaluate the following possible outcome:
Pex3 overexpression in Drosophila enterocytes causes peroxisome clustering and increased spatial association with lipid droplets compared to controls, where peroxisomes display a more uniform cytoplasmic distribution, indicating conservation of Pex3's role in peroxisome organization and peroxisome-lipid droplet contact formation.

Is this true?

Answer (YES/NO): YES